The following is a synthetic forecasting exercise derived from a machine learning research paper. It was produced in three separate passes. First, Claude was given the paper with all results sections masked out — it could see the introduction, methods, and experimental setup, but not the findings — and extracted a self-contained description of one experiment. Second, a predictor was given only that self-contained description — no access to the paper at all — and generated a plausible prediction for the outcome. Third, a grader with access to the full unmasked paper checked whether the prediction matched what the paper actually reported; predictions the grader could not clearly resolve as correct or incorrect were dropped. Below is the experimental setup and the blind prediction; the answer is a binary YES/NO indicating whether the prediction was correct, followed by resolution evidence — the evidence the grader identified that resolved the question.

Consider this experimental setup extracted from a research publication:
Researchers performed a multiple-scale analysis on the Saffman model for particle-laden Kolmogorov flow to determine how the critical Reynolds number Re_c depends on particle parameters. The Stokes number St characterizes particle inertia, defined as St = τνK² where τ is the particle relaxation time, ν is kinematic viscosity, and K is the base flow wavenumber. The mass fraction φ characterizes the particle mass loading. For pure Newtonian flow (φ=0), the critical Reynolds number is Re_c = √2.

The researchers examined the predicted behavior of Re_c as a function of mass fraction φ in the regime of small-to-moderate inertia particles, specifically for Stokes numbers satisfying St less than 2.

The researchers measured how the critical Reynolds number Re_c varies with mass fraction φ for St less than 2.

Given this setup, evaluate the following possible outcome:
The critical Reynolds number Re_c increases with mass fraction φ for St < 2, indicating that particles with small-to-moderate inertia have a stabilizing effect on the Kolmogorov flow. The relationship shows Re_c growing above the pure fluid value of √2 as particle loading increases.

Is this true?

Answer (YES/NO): NO